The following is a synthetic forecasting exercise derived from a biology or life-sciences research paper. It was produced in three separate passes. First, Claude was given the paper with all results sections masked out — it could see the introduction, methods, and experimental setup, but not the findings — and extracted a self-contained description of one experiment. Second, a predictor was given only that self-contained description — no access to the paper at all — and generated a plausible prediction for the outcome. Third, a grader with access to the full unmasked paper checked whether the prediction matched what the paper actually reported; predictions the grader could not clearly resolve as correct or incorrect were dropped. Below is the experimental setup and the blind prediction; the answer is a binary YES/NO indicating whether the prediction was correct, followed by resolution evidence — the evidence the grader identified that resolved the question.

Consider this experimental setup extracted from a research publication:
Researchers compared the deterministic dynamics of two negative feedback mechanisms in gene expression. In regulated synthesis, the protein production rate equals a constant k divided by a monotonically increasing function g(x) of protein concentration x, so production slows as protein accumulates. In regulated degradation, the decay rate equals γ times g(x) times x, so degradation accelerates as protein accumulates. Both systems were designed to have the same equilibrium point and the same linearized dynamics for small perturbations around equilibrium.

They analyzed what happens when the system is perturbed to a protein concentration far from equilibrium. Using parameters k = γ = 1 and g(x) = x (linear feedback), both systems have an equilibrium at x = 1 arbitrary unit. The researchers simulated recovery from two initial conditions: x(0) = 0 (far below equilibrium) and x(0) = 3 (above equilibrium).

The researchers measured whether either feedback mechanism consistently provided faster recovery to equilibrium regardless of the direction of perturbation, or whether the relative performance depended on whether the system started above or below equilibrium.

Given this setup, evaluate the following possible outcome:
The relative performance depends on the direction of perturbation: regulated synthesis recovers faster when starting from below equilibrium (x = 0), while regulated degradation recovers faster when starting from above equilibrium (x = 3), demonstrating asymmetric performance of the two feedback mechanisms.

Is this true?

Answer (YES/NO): YES